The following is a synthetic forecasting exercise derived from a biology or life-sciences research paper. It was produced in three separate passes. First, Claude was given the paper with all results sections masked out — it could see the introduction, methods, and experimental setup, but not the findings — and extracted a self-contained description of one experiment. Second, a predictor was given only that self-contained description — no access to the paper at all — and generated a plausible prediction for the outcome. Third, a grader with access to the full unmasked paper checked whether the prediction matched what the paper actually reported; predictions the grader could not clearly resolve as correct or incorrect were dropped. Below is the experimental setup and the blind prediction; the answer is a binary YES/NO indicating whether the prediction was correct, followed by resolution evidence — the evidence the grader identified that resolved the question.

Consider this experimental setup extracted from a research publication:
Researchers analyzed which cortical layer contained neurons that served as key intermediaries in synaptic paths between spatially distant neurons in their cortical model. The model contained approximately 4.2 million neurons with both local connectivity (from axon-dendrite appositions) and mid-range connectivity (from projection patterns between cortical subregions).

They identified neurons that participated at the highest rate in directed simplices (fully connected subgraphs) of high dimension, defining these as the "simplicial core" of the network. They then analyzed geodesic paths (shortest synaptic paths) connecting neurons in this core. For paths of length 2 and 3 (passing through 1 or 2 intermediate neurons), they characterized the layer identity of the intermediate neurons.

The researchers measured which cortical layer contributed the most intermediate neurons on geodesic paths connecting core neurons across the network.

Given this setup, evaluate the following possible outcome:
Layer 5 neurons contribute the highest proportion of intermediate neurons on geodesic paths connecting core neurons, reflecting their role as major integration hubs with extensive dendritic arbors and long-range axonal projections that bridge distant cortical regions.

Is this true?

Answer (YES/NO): YES